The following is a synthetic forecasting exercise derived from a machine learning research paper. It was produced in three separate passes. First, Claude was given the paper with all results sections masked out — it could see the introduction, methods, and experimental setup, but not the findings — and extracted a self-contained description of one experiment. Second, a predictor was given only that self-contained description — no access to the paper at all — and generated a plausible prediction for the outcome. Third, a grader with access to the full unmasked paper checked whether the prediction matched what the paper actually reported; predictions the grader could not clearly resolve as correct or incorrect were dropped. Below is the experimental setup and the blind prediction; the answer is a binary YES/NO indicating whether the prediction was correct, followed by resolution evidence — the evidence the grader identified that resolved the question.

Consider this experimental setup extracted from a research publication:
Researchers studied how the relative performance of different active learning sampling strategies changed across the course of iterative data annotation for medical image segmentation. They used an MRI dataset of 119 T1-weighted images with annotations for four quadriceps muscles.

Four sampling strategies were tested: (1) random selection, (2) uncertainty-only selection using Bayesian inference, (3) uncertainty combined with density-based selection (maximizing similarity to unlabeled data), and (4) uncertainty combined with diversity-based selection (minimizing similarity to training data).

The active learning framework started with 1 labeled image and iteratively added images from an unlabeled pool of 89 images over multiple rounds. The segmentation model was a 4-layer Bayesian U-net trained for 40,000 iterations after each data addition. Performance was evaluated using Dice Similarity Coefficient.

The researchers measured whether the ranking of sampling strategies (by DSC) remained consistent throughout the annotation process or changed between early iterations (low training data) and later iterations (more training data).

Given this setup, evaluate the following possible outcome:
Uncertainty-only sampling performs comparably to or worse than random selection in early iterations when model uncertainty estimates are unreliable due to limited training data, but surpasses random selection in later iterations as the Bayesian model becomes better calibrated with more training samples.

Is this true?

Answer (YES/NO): NO